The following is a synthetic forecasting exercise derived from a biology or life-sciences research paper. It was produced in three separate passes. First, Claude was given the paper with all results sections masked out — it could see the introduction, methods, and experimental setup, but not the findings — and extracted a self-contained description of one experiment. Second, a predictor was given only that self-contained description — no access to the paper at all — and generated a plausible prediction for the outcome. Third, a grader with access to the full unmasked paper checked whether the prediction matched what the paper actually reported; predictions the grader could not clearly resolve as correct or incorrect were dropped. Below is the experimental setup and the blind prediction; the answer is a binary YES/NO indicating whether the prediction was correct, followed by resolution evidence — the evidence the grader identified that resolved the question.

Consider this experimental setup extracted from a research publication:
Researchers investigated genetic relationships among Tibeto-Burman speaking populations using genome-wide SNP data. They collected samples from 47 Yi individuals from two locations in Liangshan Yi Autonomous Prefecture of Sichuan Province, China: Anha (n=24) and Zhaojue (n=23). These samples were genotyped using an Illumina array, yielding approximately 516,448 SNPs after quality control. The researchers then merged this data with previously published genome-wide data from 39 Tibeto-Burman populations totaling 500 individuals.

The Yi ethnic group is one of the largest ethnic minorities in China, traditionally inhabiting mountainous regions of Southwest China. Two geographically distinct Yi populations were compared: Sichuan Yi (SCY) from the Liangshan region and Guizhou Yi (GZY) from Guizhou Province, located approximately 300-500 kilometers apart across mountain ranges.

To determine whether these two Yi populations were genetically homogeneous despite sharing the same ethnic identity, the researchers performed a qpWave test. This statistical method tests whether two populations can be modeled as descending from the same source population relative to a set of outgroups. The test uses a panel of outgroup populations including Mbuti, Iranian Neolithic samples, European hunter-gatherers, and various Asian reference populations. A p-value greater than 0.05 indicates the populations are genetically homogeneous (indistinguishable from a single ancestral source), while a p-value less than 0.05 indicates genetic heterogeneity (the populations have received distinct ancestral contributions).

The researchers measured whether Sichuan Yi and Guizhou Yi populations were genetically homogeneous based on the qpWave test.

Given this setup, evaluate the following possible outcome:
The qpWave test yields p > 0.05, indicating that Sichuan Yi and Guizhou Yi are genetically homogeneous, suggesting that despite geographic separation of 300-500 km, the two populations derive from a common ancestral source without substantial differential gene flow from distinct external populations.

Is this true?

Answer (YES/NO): NO